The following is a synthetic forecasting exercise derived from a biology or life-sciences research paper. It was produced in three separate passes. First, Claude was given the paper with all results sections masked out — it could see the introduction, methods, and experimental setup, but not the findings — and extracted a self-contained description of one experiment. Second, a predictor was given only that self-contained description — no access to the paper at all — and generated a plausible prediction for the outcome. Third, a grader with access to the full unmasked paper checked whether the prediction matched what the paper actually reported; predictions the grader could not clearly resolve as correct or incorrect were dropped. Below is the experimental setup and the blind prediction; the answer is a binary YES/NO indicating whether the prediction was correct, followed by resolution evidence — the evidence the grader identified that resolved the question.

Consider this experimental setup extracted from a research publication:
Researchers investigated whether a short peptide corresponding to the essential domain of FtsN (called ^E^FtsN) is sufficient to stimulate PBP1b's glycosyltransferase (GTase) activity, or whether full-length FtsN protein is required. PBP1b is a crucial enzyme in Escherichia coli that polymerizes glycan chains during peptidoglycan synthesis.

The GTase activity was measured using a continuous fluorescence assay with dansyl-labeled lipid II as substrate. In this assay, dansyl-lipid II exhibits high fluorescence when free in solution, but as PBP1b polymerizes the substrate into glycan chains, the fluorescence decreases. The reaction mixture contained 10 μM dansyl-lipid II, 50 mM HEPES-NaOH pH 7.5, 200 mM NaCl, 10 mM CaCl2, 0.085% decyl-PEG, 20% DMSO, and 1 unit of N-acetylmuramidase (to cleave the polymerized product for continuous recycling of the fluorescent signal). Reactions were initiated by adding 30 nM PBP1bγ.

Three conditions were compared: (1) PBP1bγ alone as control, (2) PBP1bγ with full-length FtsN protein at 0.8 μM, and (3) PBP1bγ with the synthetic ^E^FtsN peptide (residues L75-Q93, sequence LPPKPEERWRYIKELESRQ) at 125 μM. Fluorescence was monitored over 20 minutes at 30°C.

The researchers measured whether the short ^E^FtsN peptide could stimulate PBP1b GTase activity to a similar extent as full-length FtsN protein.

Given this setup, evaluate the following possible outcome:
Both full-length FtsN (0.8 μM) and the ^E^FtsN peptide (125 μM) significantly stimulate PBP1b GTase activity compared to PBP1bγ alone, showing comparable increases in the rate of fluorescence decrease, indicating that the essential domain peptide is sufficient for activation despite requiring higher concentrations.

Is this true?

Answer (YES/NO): NO